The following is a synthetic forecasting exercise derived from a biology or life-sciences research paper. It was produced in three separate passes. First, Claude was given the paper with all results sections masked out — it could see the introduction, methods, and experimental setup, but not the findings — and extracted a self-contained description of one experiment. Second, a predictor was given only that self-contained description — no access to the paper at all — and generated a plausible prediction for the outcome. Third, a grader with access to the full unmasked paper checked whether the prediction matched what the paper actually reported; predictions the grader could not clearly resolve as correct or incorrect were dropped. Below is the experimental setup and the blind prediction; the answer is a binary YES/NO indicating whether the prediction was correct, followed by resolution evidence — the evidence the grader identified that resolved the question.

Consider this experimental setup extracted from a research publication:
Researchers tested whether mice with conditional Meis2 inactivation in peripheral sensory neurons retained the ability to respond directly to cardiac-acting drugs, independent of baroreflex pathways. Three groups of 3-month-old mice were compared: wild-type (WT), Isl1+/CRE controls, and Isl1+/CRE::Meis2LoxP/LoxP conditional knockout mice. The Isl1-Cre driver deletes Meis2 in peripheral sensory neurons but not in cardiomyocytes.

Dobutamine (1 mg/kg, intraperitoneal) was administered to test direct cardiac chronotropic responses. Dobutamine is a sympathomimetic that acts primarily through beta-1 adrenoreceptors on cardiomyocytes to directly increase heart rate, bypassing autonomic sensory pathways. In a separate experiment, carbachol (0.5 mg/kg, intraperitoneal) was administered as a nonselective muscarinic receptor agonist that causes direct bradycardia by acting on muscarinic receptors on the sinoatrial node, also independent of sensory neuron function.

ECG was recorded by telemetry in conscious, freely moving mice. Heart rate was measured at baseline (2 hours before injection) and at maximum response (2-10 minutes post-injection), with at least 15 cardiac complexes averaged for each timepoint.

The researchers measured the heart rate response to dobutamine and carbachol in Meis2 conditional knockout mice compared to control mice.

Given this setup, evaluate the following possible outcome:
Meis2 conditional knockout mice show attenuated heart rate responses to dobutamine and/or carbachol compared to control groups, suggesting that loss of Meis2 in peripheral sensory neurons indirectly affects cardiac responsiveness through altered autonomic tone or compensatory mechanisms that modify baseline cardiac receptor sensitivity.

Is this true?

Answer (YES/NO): NO